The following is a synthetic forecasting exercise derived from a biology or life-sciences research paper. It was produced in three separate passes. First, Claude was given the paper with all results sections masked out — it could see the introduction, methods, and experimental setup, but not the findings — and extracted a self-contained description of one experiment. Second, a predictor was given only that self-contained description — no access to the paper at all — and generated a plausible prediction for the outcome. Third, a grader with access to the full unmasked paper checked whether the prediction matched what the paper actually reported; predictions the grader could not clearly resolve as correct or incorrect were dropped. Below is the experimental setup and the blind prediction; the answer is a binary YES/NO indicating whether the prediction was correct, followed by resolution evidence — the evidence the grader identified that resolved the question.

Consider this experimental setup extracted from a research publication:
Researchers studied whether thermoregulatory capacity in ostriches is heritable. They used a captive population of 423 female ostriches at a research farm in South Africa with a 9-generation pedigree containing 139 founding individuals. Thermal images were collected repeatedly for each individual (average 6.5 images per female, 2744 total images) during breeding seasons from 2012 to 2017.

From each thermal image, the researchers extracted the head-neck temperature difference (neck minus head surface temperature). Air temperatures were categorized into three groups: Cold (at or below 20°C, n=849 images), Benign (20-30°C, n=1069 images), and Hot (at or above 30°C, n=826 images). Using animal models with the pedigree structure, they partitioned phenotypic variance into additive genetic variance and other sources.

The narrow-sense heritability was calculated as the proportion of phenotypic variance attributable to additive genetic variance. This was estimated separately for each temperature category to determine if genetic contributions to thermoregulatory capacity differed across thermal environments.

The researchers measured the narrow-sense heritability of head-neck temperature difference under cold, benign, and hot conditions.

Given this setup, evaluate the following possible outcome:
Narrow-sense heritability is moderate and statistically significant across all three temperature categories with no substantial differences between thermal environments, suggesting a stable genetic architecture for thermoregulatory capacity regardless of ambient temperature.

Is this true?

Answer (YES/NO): NO